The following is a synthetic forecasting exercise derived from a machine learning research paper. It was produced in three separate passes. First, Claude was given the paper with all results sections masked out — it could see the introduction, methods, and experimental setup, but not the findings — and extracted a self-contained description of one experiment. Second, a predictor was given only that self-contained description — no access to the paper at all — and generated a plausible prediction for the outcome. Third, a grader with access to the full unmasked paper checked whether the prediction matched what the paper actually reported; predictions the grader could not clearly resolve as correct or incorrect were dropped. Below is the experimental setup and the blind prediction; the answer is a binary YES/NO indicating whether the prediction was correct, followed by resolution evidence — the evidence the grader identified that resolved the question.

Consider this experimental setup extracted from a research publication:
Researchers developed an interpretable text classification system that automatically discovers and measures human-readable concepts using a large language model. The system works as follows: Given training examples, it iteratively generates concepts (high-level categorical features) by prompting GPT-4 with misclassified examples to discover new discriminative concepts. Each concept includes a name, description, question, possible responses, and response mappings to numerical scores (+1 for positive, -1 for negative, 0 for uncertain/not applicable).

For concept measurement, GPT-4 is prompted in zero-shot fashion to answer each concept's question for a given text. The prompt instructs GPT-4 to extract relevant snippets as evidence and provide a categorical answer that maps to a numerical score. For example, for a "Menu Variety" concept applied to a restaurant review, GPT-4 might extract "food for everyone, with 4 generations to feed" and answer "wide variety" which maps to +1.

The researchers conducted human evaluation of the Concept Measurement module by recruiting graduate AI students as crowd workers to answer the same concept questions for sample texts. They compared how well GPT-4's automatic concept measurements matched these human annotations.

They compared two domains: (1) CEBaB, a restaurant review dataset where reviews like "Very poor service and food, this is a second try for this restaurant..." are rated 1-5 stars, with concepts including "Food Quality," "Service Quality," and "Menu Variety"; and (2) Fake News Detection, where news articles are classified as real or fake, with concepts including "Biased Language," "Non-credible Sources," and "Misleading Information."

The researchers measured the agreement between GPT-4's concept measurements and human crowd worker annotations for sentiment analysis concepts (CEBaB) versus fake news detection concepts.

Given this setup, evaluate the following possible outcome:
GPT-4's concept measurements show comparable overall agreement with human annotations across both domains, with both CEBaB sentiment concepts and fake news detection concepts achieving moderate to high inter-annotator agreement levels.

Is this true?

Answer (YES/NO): NO